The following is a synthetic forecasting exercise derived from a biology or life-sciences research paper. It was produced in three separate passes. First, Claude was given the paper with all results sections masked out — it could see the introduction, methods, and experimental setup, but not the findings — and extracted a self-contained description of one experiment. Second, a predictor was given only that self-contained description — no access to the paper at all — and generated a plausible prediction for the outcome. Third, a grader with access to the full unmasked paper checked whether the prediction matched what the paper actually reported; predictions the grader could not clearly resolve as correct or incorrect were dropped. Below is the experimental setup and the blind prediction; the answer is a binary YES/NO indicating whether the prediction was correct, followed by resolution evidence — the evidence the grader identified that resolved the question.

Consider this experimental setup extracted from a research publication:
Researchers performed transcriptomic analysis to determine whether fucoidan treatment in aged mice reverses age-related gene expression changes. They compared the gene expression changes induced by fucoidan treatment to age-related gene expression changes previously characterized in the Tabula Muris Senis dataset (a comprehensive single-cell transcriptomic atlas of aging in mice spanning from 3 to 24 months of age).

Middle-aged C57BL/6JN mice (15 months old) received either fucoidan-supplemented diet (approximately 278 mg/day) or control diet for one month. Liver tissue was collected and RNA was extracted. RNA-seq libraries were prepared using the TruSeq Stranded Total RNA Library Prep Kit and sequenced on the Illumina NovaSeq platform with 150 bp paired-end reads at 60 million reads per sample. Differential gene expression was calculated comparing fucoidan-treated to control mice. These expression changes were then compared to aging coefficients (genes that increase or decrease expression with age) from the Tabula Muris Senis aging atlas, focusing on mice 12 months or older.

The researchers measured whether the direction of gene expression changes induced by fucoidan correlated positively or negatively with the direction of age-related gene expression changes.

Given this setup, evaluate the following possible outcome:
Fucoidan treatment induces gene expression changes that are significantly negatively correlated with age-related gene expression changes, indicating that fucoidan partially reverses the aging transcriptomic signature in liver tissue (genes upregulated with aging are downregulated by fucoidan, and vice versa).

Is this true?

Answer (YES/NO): NO